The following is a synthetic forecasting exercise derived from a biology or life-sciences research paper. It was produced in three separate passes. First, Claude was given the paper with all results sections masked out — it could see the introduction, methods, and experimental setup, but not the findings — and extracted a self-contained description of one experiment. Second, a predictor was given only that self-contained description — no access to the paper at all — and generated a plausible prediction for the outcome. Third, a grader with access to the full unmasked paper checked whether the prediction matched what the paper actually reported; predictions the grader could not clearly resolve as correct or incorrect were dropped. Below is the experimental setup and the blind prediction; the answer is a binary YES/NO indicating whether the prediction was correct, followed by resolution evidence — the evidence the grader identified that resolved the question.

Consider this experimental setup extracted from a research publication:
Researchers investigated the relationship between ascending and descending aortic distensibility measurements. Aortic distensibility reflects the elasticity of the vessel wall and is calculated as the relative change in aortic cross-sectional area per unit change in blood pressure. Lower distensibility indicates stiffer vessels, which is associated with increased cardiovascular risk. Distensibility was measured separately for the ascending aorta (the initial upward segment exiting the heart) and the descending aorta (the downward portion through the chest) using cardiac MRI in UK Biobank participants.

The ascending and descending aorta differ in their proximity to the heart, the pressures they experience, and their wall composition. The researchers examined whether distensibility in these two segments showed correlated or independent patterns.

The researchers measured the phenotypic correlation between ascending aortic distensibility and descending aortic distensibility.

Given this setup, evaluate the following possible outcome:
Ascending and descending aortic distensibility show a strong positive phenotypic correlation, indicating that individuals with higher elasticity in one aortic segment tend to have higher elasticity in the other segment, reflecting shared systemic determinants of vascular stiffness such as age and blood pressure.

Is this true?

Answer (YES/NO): YES